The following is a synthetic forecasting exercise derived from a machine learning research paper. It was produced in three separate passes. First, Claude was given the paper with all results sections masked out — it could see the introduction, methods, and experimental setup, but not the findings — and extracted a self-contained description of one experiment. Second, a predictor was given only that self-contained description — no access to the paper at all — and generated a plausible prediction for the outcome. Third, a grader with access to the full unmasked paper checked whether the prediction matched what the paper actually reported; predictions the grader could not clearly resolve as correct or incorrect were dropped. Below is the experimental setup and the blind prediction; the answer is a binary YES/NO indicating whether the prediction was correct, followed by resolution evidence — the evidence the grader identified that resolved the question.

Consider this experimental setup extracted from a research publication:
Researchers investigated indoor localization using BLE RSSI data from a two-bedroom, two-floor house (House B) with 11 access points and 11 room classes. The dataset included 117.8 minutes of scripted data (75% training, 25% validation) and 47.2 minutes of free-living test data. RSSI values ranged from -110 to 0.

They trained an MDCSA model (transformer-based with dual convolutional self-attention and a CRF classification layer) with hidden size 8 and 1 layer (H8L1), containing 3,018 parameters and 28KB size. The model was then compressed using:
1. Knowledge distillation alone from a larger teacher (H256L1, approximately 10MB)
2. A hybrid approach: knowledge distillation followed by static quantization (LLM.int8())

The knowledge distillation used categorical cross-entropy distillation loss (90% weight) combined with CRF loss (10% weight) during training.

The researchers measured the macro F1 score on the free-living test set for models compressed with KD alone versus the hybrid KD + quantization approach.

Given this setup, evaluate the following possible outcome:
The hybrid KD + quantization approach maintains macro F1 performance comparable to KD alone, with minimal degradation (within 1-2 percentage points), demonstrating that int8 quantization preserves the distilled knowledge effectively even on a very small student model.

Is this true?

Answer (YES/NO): YES